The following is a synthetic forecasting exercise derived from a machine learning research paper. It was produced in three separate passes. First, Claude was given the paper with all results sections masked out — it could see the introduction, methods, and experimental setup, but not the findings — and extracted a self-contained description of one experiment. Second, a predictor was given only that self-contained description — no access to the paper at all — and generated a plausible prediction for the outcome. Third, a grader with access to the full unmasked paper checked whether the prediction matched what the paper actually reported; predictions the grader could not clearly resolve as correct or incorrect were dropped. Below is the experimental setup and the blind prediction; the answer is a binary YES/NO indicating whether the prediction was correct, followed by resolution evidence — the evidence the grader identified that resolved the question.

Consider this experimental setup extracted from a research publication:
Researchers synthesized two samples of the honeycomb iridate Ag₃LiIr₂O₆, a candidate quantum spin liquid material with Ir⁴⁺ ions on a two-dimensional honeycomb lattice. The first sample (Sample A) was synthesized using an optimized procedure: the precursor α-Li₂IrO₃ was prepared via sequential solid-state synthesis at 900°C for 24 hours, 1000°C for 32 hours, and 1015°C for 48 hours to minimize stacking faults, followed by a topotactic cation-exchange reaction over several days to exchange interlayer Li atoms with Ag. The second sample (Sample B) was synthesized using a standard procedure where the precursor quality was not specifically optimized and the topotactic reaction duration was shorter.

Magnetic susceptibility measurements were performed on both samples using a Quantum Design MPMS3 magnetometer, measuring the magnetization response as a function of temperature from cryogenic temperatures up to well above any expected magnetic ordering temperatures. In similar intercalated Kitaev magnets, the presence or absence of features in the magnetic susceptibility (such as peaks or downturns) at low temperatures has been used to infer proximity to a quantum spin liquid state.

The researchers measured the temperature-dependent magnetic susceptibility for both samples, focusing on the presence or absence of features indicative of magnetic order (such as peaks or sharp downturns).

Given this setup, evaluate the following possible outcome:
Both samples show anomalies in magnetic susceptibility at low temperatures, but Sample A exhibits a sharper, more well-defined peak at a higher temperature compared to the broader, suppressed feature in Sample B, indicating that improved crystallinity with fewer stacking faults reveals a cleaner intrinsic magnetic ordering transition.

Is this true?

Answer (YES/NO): NO